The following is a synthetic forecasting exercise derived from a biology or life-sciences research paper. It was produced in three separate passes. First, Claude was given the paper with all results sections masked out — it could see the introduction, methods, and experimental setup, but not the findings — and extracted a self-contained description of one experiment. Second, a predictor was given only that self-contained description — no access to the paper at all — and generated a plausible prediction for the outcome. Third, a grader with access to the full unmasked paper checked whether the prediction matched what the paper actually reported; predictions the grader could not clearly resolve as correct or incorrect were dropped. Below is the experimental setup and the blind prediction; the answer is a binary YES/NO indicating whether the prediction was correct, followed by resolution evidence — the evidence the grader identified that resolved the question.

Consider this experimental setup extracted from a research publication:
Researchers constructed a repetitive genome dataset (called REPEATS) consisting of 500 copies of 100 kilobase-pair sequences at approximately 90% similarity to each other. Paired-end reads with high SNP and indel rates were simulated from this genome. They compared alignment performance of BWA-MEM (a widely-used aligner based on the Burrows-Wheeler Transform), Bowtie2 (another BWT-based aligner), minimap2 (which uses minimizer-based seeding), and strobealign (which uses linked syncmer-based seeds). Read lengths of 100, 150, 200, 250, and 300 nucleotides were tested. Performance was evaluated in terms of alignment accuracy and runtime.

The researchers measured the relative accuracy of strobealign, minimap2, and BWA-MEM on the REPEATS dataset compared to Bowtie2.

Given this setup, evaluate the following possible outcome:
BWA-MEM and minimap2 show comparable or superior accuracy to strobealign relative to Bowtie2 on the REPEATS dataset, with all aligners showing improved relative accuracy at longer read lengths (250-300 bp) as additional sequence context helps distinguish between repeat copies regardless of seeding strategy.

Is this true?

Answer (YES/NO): NO